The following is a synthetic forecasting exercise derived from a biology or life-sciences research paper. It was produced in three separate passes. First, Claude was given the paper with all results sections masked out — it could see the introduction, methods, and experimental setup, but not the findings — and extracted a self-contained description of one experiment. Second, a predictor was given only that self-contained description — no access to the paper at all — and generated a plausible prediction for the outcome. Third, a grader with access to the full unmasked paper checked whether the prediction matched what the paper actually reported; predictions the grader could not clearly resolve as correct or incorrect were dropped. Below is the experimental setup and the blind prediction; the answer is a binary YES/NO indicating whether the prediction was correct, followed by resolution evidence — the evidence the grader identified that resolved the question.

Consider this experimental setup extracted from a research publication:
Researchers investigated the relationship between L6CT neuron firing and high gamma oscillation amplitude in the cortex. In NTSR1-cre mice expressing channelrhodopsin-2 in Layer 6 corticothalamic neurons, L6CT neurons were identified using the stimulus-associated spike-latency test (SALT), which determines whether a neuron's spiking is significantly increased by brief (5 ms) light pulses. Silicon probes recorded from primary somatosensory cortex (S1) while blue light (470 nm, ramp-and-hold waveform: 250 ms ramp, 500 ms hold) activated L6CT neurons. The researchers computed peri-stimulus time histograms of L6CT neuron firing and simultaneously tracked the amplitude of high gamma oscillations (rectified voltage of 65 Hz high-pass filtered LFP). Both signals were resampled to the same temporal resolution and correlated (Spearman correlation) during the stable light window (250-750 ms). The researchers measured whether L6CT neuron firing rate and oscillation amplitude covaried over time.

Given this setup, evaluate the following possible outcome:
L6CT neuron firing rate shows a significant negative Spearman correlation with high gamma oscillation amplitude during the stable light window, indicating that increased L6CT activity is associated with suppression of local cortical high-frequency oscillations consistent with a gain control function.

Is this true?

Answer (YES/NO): NO